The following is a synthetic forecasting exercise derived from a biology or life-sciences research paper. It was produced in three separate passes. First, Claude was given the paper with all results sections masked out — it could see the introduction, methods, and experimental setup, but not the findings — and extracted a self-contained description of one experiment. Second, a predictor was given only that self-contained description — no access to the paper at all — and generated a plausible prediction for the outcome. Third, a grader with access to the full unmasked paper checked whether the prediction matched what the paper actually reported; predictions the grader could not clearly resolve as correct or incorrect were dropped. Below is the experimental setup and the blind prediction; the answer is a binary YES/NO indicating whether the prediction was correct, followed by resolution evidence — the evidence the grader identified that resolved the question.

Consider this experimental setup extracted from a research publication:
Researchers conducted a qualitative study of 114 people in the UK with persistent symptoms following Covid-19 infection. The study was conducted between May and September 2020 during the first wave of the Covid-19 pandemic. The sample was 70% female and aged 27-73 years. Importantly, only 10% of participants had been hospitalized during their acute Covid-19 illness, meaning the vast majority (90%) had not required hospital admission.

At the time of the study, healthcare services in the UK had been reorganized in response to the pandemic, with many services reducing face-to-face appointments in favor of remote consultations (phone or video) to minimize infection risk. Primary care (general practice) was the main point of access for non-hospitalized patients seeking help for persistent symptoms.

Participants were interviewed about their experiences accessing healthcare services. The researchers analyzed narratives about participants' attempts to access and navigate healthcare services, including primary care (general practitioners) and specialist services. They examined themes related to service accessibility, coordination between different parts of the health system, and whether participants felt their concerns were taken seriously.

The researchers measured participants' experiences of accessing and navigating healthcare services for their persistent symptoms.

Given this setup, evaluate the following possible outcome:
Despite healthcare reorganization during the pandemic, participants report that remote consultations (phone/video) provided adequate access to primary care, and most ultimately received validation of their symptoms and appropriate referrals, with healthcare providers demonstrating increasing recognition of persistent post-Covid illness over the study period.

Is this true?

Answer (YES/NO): NO